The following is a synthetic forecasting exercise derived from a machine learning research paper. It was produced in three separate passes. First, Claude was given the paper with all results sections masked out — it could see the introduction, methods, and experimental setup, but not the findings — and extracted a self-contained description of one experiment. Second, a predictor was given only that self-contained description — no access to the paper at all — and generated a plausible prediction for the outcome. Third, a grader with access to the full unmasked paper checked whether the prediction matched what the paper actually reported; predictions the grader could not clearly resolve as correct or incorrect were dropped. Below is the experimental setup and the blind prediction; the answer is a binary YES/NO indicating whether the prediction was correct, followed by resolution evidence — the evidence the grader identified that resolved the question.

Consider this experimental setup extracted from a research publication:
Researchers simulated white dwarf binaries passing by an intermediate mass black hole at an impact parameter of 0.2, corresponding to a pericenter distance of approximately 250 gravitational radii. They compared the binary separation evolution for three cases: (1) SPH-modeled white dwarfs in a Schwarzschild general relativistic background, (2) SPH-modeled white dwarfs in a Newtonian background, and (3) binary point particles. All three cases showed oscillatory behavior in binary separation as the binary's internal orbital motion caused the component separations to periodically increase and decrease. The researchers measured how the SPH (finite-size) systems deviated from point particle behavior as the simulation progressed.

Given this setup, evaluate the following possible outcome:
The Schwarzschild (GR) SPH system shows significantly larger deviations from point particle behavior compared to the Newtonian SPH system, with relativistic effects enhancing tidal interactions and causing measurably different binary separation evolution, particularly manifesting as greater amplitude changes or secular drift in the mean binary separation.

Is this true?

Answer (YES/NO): NO